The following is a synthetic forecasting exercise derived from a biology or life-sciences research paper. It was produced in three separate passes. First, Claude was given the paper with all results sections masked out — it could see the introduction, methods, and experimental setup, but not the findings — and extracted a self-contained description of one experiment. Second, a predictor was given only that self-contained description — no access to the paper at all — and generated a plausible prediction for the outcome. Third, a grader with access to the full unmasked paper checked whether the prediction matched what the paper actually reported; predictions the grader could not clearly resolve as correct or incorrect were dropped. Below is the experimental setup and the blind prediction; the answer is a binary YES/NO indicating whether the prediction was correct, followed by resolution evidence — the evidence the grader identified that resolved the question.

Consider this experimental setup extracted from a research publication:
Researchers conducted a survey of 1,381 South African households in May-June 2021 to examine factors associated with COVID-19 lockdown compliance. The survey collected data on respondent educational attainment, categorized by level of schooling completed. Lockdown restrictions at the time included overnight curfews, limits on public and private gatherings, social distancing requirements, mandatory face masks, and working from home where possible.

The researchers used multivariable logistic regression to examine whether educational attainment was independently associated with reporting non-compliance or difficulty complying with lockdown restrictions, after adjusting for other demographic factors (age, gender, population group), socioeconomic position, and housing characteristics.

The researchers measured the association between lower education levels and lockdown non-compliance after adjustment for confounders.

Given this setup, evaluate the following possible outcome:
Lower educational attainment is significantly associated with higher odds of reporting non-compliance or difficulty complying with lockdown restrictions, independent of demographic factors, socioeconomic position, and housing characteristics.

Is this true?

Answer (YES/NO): YES